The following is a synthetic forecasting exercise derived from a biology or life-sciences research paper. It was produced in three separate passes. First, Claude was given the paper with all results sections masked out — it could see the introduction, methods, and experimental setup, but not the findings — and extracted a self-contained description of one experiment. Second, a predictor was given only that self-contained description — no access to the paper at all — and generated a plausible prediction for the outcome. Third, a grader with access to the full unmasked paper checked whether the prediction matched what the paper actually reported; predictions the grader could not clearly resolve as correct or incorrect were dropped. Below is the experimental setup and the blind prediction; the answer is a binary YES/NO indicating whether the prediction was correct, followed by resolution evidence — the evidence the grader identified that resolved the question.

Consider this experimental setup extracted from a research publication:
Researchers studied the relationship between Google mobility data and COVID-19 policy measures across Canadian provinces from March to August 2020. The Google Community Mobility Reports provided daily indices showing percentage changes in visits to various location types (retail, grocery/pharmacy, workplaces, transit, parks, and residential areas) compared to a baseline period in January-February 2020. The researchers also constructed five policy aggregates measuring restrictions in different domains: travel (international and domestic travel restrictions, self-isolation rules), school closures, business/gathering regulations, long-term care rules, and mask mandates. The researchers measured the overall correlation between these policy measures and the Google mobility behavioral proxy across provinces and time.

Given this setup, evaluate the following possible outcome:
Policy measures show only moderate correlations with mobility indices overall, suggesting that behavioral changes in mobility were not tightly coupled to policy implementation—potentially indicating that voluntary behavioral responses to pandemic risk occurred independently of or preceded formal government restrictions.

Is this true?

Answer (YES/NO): NO